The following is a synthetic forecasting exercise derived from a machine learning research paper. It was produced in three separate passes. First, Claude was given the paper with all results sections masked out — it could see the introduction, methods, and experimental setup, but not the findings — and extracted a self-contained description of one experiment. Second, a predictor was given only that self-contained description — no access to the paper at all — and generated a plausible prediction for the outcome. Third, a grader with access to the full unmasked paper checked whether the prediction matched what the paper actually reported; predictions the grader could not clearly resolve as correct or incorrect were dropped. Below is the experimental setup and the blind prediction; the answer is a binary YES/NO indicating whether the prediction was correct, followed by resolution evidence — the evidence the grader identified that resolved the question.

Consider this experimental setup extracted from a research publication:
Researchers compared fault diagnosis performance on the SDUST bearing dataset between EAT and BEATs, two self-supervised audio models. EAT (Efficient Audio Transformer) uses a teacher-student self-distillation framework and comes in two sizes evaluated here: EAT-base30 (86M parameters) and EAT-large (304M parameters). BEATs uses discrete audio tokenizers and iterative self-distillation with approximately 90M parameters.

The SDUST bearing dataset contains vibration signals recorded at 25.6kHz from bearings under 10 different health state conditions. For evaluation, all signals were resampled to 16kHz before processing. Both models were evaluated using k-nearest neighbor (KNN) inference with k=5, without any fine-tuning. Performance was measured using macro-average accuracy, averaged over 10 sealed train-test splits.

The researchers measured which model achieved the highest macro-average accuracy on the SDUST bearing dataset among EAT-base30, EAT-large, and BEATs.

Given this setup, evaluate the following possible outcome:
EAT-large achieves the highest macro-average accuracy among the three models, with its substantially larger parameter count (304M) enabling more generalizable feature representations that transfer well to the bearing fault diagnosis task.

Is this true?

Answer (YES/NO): NO